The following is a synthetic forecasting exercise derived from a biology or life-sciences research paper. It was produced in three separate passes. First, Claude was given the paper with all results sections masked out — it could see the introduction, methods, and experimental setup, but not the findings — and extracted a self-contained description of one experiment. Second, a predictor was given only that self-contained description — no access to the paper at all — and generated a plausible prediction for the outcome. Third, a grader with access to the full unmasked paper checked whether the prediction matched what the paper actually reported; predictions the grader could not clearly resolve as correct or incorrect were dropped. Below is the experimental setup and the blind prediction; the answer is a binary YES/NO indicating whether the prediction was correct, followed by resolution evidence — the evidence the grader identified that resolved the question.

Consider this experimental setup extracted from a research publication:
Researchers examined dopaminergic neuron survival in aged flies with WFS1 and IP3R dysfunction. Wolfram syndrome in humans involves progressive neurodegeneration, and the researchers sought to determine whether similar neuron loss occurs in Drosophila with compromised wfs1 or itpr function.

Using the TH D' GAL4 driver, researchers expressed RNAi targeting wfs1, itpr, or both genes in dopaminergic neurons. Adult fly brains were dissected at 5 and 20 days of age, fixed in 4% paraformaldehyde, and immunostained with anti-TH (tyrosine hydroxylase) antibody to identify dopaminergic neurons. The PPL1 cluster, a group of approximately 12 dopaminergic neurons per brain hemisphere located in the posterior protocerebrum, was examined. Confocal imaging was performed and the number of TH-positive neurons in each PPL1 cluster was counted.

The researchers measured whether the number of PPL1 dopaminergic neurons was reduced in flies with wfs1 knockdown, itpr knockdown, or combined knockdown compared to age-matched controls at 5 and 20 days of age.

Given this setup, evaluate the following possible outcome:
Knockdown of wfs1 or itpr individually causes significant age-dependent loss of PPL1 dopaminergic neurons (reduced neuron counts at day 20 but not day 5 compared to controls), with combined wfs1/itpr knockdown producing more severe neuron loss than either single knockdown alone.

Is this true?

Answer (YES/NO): NO